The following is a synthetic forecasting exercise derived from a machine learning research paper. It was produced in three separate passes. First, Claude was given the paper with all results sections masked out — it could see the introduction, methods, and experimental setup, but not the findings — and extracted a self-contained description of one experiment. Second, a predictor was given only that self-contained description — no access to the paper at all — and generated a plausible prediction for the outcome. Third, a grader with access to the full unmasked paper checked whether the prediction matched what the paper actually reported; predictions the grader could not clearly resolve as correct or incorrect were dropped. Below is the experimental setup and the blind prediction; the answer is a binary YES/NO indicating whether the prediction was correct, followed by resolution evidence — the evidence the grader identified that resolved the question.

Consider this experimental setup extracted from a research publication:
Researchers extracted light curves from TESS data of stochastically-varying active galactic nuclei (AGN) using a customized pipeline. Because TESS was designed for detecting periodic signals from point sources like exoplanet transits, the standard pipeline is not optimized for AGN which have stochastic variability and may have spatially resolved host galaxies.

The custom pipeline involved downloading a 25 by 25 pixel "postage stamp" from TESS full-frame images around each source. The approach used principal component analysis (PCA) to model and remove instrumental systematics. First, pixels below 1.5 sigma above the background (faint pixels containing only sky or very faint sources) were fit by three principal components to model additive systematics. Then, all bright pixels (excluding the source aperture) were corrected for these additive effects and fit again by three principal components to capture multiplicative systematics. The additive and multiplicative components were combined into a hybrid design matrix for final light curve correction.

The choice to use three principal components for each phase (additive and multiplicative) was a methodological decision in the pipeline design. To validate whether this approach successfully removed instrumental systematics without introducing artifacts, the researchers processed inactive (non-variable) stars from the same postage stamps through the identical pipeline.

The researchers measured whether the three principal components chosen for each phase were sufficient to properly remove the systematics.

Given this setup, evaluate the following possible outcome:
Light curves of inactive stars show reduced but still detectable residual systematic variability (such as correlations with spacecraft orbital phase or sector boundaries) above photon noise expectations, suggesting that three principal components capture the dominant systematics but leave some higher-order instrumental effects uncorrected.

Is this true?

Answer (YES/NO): NO